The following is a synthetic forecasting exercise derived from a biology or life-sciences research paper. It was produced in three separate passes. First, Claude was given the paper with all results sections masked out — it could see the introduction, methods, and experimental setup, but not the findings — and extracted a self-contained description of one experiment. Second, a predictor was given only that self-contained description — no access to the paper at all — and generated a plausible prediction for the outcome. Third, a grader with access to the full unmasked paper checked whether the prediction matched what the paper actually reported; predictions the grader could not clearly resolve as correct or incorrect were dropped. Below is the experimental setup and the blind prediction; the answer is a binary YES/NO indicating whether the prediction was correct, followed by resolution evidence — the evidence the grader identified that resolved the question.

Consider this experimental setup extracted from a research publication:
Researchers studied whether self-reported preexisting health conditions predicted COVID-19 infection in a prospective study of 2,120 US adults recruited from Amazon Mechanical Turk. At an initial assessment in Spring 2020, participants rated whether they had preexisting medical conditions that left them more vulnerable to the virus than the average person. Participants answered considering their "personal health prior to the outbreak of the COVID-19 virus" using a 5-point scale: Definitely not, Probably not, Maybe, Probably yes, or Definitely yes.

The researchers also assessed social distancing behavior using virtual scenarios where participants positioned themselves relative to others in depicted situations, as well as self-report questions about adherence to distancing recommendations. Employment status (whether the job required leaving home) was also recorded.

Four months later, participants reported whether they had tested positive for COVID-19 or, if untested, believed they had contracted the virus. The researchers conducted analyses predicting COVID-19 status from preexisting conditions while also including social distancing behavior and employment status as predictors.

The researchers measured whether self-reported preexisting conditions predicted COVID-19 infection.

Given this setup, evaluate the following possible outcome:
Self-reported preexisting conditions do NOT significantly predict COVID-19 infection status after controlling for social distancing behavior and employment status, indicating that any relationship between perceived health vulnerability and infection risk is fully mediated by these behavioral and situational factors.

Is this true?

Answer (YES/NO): NO